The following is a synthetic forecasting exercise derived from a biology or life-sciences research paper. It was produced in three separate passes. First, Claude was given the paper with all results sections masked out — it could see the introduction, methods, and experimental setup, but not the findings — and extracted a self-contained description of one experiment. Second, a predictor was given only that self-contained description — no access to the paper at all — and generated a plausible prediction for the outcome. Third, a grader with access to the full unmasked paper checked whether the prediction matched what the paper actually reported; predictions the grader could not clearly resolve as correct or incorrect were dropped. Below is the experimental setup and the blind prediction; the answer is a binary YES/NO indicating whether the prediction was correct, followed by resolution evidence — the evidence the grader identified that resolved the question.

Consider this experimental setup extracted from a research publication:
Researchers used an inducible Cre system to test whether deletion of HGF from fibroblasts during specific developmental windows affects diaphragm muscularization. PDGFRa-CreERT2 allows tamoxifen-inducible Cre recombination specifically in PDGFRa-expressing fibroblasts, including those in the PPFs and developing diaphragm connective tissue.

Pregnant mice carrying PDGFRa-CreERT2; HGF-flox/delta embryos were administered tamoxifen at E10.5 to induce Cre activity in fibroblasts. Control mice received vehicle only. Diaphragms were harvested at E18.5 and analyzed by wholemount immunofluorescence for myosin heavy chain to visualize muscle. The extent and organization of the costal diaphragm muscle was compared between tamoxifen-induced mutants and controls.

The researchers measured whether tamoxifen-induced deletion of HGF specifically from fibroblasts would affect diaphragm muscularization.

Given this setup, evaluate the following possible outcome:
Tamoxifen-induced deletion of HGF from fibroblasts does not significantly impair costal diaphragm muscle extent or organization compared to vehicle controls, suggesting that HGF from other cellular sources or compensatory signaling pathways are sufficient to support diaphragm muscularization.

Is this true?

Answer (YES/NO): NO